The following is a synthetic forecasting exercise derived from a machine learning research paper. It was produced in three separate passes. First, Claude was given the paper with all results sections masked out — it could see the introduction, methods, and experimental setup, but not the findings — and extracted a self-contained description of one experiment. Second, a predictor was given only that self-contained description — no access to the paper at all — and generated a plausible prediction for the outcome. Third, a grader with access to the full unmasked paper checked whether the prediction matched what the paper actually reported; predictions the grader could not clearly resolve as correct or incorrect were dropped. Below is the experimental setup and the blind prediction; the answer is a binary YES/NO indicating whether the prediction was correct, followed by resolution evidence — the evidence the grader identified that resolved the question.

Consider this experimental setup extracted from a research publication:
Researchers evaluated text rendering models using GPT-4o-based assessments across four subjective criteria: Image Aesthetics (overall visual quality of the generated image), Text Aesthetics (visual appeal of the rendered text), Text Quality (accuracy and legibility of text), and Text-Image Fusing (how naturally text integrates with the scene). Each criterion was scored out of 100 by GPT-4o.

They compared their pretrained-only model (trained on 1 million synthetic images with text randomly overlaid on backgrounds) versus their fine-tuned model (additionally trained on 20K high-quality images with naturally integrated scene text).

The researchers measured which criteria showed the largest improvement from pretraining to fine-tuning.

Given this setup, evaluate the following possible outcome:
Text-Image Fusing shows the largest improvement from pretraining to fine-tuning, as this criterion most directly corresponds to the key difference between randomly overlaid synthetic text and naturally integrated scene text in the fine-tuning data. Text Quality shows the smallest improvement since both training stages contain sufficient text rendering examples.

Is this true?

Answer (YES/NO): NO